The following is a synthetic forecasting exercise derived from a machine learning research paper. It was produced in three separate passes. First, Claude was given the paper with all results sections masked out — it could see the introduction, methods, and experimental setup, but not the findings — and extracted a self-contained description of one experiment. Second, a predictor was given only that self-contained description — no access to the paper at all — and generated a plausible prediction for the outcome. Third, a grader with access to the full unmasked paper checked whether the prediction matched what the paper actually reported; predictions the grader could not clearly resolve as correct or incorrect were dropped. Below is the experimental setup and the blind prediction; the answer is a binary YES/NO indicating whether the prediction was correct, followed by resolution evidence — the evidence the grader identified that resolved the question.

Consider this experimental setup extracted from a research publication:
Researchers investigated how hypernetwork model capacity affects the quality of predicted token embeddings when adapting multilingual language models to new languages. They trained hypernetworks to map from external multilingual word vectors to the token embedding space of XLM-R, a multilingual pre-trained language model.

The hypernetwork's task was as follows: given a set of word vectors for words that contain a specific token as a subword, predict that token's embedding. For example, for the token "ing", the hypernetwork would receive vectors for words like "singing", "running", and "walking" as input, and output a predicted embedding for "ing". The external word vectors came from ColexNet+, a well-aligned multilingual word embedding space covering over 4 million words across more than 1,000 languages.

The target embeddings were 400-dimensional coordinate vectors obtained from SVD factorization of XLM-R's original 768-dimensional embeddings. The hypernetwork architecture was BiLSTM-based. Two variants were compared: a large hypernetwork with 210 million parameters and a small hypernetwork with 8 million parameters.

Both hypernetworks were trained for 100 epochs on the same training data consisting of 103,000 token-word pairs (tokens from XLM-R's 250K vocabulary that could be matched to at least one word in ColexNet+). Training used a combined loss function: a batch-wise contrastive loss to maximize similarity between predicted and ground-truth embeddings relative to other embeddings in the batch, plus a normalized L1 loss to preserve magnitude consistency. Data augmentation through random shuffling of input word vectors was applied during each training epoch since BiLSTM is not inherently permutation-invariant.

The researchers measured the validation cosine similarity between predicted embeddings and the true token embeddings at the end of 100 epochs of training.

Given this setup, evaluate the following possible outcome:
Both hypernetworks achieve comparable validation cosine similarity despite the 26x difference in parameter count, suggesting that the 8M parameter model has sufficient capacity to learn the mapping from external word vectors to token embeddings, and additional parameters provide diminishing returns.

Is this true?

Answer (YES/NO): NO